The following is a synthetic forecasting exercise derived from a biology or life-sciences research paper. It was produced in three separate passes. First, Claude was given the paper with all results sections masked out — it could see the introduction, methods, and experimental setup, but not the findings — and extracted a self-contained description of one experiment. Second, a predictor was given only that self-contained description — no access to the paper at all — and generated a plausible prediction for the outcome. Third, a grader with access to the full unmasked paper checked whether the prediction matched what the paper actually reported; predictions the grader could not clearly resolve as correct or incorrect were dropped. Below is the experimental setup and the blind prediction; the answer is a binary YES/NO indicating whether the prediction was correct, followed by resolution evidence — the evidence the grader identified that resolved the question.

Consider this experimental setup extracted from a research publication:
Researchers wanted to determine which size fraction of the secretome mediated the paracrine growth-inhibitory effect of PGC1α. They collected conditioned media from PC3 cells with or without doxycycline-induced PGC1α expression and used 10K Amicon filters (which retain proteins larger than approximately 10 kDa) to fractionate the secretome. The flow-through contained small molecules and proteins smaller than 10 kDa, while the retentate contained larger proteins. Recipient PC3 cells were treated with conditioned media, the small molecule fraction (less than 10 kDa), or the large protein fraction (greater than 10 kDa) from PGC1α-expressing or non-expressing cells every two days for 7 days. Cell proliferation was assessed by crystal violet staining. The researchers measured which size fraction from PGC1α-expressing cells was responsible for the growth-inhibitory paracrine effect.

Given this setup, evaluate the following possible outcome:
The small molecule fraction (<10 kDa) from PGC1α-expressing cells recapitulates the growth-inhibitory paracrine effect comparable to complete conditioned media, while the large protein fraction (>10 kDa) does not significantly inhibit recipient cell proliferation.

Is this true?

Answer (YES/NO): NO